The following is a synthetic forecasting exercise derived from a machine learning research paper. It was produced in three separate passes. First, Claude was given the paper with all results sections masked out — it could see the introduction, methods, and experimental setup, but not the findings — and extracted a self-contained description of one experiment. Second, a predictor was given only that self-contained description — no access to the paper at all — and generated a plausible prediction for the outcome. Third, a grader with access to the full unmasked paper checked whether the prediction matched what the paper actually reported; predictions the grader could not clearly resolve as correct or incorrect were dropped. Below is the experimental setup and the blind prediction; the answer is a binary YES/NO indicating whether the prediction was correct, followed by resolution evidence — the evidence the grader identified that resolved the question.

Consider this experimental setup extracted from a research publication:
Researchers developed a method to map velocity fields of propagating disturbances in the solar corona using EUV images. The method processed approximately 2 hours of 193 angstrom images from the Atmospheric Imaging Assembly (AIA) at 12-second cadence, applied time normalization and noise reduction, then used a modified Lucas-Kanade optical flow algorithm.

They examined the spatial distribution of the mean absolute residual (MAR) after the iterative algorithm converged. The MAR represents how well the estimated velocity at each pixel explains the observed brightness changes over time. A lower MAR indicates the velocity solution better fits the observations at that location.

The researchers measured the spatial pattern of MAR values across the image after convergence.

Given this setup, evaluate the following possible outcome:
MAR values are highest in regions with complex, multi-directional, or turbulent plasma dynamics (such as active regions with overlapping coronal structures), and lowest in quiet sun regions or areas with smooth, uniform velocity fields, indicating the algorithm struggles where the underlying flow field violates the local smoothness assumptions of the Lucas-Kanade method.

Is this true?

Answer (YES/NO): NO